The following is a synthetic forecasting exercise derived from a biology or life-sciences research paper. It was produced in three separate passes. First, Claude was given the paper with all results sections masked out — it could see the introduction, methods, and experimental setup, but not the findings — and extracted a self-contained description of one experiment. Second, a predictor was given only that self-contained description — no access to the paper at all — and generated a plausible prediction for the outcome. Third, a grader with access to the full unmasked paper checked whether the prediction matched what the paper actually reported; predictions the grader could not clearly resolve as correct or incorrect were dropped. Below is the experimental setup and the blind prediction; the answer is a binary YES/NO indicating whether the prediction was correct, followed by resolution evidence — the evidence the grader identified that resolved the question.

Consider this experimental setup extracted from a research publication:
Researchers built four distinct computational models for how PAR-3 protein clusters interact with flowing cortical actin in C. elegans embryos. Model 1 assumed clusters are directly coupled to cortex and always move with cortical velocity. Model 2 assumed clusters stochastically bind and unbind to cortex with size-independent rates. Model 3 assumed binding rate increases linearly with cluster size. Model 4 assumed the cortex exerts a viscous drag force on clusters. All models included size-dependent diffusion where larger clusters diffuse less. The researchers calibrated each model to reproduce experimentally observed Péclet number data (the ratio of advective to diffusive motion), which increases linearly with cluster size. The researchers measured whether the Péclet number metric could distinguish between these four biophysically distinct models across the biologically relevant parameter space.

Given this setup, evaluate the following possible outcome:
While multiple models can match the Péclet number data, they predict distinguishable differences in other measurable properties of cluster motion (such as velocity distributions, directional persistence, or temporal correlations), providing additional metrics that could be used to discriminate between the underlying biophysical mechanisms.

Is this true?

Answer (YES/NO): YES